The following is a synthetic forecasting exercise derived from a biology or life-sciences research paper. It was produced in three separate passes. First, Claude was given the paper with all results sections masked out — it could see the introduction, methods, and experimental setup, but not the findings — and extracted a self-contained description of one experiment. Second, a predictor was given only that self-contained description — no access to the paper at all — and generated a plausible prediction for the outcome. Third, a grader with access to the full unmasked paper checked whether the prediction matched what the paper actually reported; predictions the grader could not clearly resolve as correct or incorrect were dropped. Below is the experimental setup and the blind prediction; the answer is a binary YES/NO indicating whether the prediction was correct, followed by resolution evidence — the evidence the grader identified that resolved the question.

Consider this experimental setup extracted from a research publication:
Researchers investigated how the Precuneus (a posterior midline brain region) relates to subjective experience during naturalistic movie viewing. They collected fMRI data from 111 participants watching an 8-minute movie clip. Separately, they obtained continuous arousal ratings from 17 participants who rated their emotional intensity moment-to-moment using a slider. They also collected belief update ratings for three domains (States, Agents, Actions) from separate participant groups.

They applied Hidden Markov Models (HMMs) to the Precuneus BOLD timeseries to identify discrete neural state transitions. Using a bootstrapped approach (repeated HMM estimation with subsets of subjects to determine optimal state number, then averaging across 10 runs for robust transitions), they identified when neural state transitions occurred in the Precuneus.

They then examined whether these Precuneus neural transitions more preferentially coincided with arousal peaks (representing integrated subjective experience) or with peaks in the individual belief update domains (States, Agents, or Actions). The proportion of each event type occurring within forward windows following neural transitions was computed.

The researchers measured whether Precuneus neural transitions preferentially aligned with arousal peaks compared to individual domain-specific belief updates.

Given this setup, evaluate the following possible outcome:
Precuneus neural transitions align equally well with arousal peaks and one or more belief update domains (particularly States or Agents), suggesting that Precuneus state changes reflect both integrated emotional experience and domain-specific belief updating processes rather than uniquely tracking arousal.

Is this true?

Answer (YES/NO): NO